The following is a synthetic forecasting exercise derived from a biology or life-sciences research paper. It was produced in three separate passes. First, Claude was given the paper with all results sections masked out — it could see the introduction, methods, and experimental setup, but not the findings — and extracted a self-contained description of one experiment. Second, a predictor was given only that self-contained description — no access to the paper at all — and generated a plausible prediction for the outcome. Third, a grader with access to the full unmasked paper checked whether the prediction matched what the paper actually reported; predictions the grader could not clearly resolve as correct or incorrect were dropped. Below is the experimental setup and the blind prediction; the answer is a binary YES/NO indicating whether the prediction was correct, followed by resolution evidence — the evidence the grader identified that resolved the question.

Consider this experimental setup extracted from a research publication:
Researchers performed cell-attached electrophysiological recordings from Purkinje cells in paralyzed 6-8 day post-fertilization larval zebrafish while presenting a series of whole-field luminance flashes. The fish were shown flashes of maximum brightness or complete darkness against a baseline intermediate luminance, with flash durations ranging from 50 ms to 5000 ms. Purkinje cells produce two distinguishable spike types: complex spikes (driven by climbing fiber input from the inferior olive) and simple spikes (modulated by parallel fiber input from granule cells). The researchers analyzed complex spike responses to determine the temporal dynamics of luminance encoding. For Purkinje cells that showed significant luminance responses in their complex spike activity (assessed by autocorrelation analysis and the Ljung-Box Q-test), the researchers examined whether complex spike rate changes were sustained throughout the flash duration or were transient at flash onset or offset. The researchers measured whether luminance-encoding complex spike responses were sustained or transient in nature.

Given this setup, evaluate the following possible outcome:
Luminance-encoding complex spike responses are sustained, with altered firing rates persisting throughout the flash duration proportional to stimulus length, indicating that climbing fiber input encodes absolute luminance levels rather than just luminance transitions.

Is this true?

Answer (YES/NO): NO